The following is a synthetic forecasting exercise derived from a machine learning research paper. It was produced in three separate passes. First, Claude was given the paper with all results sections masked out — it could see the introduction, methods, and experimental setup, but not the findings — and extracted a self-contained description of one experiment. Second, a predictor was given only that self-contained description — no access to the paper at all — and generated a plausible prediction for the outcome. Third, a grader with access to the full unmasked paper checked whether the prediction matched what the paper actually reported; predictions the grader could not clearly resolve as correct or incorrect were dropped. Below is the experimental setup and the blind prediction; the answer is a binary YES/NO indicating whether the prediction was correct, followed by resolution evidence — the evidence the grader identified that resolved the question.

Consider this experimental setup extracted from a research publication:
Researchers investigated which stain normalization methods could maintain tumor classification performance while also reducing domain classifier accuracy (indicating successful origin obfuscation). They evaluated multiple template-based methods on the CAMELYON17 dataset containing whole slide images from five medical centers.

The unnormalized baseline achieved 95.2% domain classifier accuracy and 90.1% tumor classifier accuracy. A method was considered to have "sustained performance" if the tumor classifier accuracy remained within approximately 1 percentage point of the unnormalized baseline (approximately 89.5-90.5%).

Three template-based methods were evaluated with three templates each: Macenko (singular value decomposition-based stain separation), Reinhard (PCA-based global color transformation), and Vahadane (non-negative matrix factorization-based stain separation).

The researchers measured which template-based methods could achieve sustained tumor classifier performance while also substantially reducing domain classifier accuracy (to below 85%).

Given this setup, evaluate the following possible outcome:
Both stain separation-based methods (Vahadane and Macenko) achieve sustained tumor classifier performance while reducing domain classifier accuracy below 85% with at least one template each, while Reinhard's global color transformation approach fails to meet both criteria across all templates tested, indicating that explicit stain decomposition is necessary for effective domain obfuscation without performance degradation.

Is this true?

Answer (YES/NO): NO